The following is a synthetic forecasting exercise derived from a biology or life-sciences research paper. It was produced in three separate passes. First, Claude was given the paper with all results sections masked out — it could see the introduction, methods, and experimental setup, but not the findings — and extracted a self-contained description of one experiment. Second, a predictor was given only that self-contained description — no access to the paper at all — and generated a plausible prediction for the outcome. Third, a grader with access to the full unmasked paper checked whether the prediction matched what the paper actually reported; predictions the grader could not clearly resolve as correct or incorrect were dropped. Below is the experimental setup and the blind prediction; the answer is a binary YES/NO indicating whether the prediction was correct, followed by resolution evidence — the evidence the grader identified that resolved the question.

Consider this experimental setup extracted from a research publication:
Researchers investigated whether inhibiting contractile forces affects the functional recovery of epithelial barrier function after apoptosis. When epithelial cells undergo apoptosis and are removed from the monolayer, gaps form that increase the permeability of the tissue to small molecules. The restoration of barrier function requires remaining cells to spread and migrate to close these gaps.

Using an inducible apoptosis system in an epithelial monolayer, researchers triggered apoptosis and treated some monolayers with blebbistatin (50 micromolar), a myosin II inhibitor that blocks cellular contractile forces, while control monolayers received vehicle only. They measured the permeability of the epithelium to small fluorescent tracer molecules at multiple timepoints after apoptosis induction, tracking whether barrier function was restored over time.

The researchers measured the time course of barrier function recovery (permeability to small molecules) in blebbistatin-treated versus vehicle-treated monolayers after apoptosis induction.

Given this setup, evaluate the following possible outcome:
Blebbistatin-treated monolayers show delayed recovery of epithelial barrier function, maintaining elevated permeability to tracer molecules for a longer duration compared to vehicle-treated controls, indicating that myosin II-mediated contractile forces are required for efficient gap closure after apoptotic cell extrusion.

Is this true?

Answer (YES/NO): YES